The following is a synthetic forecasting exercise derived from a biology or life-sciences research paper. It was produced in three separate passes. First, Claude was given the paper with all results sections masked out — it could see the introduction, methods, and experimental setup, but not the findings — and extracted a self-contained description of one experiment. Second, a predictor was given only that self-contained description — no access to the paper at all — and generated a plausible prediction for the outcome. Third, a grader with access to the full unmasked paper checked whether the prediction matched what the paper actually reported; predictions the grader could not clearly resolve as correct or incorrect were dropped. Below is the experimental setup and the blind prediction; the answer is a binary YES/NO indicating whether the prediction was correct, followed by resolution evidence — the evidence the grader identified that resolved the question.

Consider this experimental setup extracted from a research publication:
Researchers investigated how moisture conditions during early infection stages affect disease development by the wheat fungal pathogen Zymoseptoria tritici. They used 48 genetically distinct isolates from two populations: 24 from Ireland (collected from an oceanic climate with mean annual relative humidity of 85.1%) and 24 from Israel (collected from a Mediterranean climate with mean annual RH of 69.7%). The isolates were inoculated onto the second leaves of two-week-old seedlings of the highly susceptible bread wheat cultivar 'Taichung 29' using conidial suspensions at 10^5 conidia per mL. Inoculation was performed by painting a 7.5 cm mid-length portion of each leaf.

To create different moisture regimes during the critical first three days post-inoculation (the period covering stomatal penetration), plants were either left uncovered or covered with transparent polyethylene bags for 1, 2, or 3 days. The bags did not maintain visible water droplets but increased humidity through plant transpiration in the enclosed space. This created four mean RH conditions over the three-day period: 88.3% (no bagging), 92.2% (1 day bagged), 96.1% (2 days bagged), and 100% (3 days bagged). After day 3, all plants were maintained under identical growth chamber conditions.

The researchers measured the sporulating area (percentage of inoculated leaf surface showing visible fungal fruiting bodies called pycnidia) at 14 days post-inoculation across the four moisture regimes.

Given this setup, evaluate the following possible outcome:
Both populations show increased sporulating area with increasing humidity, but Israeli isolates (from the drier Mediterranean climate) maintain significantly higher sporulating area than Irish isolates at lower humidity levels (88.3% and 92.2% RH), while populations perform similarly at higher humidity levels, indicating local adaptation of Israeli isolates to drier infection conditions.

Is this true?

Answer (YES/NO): NO